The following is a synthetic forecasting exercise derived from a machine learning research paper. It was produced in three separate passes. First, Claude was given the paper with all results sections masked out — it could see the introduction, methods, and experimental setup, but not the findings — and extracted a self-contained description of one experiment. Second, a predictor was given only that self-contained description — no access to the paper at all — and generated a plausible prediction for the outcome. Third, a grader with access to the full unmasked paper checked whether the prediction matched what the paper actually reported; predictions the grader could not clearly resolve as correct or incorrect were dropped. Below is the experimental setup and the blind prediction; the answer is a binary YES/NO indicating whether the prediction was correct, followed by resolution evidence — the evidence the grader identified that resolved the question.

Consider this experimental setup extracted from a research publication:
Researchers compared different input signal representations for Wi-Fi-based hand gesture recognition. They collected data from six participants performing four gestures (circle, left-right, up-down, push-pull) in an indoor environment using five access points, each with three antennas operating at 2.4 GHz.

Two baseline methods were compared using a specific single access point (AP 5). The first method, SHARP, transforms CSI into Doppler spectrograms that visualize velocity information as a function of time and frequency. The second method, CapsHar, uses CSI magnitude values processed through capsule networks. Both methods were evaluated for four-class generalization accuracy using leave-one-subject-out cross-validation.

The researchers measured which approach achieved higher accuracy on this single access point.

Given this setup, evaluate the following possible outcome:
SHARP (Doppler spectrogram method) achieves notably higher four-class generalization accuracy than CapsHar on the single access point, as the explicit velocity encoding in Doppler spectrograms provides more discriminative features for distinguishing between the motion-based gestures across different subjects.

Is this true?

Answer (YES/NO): NO